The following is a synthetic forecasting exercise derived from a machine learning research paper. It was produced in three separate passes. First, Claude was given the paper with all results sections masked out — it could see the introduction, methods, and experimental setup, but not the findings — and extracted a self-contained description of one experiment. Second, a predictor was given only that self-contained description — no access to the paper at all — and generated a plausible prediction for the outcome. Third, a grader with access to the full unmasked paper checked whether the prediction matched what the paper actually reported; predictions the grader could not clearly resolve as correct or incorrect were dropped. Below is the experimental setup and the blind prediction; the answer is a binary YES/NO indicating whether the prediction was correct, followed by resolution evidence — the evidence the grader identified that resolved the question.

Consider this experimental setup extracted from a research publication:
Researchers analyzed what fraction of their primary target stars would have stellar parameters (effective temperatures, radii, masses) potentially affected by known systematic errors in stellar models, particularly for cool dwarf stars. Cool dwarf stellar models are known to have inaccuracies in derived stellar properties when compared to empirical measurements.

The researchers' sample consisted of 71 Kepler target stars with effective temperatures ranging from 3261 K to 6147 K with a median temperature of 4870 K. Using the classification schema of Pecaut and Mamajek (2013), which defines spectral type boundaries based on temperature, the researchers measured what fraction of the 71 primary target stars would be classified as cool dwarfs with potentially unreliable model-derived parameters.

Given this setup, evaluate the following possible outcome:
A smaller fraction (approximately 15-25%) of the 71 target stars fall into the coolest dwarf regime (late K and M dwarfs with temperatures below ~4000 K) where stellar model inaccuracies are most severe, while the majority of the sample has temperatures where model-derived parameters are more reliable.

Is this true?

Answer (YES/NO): NO